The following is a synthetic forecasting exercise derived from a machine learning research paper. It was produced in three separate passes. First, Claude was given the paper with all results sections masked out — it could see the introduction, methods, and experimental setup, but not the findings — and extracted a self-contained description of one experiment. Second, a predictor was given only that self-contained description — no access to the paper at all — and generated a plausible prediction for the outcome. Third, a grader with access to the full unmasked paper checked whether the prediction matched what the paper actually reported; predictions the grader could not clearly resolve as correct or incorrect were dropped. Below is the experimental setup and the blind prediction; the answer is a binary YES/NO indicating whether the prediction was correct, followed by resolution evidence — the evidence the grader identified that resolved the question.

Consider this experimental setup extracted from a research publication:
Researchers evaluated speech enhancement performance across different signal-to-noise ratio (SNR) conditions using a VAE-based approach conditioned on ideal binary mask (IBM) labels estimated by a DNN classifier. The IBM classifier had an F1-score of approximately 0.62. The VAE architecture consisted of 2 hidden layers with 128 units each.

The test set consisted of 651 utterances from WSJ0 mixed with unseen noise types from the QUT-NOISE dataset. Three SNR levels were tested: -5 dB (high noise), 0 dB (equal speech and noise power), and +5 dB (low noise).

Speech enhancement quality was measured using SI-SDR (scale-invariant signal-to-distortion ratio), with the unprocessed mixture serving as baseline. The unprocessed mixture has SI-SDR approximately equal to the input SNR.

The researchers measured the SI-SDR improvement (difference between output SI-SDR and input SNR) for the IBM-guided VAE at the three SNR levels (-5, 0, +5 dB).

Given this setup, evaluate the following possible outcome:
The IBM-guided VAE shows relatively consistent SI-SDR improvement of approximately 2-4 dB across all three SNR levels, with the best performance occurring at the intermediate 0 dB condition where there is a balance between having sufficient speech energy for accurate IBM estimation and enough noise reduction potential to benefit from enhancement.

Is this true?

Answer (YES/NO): NO